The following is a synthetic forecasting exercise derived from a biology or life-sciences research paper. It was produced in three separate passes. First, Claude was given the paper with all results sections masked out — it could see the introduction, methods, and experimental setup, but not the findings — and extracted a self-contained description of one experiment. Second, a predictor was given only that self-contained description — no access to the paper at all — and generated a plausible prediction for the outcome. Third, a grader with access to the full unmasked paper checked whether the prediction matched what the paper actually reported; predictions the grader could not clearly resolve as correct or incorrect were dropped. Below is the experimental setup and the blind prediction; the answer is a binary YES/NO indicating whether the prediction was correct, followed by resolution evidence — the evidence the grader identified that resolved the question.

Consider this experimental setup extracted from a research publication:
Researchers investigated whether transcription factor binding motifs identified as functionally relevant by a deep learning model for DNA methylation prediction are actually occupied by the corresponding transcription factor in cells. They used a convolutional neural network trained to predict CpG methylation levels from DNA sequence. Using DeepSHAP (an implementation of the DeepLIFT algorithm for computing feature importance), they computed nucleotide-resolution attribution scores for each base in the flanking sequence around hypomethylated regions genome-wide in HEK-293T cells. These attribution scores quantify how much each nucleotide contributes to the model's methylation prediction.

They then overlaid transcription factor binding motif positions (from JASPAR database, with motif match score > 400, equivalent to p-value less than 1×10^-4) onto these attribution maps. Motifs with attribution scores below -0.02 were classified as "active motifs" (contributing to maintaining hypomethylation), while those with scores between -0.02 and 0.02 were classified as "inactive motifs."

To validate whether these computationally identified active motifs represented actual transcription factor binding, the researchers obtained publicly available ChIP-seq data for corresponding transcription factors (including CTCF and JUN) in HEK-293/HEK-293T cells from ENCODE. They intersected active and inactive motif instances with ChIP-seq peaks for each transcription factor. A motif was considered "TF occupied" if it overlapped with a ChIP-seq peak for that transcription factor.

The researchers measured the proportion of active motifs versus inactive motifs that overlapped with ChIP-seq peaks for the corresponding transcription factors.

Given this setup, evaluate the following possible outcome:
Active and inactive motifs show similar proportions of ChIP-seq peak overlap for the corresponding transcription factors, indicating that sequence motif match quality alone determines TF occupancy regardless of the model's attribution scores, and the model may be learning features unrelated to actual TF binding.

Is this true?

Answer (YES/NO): NO